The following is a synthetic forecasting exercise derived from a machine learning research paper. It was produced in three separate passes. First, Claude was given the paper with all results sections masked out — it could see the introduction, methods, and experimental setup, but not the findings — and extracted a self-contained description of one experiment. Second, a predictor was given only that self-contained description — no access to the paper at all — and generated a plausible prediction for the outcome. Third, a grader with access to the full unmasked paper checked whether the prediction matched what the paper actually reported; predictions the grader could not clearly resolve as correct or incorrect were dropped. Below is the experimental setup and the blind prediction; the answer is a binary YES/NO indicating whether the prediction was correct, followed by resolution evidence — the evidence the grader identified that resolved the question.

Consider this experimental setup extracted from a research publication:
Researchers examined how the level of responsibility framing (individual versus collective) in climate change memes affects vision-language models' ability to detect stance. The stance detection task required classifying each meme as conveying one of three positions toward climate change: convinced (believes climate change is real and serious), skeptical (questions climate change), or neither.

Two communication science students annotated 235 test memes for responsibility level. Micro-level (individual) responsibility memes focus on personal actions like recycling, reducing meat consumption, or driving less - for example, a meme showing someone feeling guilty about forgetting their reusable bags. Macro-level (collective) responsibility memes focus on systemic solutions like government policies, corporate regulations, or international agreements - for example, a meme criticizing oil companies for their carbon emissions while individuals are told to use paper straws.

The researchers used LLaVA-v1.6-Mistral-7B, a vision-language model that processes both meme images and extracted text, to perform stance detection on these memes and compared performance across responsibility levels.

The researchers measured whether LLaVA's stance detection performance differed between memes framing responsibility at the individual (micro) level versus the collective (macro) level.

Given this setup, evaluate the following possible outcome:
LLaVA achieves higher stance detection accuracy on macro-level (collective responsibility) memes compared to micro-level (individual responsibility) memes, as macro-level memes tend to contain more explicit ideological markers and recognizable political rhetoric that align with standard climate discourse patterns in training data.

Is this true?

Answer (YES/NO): YES